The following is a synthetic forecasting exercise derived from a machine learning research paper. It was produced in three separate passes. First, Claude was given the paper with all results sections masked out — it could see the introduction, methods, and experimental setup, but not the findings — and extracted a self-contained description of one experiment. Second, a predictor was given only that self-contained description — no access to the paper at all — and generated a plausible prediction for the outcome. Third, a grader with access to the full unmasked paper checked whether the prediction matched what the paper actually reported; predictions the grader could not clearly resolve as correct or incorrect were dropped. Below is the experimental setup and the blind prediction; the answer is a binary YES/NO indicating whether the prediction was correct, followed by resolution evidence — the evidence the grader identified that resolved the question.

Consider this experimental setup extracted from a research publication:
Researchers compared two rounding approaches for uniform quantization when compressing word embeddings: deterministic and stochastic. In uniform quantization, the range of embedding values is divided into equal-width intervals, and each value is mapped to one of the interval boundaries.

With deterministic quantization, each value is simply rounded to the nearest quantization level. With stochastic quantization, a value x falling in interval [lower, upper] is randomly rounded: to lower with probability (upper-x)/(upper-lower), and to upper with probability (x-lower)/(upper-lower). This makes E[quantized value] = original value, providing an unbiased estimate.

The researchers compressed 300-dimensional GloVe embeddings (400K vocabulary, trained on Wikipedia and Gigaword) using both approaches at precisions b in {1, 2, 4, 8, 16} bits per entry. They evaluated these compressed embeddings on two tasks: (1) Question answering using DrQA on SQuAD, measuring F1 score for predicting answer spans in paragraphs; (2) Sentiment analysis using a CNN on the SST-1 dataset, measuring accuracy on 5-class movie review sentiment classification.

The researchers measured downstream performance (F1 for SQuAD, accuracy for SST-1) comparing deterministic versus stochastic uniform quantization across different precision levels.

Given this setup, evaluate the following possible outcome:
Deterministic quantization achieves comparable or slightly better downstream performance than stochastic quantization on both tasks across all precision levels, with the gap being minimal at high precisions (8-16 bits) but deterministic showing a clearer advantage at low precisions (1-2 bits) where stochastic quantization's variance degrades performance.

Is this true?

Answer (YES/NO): NO